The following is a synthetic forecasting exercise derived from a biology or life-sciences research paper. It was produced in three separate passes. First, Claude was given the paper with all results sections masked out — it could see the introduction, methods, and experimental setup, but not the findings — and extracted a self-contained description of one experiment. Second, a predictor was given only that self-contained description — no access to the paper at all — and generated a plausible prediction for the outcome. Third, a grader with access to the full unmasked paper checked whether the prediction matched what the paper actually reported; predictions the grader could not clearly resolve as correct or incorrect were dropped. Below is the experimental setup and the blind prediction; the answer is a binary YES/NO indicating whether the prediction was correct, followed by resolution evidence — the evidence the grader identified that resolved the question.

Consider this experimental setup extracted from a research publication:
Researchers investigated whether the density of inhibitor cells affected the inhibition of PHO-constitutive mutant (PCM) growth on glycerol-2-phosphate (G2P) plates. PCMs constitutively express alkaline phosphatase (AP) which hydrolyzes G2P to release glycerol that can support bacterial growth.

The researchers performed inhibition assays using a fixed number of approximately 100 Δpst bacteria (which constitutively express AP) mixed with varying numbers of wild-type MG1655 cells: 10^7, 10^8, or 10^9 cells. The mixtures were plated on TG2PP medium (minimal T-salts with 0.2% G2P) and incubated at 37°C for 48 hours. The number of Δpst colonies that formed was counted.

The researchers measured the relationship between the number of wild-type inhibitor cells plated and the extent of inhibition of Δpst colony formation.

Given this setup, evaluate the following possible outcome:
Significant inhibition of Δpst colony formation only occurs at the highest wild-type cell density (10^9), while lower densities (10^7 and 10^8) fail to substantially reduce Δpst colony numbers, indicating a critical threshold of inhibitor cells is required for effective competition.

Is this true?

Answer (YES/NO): NO